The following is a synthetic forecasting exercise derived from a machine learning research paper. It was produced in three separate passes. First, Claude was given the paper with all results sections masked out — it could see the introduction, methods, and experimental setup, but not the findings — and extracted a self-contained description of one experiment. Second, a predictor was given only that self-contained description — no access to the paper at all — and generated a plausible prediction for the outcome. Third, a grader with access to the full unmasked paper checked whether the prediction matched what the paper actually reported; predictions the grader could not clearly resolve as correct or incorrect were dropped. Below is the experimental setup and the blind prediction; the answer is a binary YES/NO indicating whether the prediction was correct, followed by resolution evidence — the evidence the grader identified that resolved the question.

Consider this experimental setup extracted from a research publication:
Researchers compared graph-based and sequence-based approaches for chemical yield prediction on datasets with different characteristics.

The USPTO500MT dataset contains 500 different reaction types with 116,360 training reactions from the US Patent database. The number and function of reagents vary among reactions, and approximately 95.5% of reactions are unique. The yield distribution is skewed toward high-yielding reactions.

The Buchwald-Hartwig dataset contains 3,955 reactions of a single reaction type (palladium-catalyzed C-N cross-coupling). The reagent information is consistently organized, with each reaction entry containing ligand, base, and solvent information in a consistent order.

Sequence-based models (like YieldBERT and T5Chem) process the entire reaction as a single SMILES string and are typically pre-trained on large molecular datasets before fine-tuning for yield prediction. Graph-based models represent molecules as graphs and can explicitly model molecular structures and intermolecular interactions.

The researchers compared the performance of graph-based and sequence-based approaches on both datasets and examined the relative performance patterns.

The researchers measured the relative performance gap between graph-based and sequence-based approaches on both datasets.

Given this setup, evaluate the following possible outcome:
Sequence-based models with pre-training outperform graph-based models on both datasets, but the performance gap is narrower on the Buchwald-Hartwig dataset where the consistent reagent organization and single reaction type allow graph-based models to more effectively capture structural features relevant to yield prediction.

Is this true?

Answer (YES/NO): NO